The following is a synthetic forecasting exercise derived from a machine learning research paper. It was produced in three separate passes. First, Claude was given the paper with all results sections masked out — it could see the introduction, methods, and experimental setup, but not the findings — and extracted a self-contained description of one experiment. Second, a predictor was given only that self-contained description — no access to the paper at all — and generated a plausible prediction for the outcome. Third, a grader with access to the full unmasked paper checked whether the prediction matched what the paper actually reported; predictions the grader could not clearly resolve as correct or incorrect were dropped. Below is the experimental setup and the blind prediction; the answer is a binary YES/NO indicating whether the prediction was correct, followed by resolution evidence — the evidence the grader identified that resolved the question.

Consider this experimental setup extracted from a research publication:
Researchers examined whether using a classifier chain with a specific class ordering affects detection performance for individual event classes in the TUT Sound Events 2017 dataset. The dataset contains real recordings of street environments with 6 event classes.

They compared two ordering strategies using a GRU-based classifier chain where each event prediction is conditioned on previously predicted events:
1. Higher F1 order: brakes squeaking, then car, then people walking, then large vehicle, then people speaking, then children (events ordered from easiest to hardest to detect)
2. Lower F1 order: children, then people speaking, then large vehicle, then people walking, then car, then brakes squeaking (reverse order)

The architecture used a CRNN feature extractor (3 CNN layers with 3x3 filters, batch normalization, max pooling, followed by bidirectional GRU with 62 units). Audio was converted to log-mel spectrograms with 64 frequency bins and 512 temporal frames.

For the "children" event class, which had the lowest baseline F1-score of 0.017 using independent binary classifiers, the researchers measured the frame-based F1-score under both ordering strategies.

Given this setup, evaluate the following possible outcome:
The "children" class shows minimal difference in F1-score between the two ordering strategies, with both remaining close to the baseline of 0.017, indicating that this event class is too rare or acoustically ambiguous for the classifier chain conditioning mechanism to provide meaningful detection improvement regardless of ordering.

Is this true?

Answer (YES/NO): NO